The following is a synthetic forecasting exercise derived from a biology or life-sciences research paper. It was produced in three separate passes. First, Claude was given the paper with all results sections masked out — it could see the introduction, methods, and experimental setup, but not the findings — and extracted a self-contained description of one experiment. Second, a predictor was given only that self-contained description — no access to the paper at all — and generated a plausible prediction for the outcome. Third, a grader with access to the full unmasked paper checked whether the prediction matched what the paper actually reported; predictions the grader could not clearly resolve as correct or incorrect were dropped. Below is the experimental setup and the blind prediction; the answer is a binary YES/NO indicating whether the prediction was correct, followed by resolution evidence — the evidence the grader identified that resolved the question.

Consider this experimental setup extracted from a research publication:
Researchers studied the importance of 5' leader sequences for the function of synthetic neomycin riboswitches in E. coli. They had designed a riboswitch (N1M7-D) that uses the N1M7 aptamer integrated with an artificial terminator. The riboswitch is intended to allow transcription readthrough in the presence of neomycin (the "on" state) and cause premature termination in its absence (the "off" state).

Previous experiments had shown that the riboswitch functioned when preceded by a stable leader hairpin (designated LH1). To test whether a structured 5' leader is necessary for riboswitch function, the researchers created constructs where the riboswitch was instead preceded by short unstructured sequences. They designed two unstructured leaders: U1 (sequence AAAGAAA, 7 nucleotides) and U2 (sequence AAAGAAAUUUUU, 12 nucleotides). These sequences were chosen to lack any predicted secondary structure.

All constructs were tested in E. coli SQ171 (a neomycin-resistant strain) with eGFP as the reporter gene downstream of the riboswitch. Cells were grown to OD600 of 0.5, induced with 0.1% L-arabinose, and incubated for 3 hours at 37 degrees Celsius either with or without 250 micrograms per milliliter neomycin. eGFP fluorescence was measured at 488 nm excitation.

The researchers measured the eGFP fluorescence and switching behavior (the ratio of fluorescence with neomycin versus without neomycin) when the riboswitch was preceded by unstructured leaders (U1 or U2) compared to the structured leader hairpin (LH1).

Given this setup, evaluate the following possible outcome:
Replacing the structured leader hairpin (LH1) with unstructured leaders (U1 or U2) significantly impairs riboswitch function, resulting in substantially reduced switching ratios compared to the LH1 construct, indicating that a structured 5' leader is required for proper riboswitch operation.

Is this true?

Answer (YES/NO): YES